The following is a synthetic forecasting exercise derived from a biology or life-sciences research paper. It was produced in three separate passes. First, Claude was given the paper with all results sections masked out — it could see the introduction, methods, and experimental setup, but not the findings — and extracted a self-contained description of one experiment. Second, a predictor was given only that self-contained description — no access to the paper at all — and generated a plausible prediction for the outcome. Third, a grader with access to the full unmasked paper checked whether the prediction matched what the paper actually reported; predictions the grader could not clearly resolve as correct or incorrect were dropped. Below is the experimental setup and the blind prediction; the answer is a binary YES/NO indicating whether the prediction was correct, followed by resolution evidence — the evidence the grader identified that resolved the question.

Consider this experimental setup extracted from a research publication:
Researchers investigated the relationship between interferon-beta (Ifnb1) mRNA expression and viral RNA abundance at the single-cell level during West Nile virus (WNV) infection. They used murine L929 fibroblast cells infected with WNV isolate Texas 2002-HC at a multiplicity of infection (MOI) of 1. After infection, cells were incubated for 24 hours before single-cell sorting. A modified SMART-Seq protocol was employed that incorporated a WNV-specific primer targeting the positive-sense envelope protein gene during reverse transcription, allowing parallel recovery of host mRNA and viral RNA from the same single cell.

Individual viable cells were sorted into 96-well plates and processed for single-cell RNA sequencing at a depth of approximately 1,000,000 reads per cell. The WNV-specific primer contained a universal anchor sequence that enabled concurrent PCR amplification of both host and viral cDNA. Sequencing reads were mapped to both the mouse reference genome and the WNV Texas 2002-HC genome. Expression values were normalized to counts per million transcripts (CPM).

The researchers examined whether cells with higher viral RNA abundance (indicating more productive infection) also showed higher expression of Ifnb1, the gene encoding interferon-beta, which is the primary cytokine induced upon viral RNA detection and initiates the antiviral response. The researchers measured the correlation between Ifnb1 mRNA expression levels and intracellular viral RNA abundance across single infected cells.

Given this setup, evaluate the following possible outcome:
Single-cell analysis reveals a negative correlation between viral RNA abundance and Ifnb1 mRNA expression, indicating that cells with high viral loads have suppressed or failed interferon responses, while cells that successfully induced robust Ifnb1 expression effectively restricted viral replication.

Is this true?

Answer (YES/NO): NO